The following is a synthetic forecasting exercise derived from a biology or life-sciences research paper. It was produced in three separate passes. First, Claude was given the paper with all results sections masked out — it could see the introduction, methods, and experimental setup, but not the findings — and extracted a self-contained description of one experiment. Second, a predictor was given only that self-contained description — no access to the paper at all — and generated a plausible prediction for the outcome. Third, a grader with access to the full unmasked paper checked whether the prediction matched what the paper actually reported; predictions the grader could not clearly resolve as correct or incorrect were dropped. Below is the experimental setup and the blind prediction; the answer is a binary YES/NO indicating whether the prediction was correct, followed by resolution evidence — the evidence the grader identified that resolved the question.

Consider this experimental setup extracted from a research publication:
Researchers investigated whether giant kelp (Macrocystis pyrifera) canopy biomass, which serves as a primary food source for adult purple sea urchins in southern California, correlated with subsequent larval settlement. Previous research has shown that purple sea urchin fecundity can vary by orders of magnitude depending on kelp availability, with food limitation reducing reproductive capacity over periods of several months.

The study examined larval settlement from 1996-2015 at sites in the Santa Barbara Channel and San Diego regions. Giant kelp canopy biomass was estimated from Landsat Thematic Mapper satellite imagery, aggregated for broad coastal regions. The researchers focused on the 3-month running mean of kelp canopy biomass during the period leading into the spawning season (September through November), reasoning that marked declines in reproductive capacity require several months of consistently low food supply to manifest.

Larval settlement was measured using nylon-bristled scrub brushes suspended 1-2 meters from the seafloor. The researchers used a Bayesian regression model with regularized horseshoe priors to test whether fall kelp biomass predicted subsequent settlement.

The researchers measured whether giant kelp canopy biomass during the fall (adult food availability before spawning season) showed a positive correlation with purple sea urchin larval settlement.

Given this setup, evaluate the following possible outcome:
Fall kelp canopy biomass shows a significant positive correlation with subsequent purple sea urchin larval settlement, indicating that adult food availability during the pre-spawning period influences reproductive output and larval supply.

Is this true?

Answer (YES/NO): NO